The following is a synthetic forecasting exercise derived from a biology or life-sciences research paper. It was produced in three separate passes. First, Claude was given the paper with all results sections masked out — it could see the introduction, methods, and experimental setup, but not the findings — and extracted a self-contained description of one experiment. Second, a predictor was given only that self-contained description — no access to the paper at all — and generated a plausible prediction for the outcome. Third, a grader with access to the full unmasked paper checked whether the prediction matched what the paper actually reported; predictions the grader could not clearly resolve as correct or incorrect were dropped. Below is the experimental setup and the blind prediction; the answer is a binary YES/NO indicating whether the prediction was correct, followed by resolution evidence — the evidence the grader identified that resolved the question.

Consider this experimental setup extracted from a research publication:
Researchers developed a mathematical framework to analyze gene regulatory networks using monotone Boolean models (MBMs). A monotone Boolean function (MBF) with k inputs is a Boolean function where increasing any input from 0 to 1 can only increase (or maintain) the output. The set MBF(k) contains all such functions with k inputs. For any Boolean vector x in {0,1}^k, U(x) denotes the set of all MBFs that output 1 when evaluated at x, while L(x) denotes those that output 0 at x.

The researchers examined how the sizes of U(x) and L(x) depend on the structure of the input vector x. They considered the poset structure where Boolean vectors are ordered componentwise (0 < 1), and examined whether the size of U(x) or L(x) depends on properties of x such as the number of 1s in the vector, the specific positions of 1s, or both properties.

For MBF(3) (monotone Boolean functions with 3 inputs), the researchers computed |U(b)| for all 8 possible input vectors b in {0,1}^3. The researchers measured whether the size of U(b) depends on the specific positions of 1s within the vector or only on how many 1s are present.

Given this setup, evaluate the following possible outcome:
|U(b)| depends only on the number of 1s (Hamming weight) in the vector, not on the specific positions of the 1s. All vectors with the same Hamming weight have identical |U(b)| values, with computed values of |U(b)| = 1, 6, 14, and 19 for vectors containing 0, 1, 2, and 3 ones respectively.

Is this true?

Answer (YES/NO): YES